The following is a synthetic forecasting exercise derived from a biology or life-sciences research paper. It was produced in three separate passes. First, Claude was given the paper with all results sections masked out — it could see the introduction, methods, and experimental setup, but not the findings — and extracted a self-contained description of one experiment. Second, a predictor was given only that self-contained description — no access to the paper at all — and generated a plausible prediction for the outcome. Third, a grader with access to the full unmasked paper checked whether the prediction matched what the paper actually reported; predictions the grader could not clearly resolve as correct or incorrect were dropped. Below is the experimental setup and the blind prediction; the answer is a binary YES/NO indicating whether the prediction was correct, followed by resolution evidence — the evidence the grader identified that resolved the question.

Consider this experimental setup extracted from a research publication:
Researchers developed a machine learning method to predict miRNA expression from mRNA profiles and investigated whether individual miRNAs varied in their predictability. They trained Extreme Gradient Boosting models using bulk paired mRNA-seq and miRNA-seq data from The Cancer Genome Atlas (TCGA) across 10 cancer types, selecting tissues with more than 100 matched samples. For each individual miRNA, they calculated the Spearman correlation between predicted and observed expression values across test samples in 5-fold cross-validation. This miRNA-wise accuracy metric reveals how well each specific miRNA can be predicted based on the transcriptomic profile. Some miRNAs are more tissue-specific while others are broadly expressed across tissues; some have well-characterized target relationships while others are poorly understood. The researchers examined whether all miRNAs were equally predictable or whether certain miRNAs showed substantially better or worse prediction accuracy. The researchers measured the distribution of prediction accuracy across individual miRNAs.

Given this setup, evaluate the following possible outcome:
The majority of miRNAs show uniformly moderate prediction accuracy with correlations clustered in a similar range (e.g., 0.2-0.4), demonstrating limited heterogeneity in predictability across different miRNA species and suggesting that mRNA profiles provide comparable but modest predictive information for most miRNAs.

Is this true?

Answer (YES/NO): NO